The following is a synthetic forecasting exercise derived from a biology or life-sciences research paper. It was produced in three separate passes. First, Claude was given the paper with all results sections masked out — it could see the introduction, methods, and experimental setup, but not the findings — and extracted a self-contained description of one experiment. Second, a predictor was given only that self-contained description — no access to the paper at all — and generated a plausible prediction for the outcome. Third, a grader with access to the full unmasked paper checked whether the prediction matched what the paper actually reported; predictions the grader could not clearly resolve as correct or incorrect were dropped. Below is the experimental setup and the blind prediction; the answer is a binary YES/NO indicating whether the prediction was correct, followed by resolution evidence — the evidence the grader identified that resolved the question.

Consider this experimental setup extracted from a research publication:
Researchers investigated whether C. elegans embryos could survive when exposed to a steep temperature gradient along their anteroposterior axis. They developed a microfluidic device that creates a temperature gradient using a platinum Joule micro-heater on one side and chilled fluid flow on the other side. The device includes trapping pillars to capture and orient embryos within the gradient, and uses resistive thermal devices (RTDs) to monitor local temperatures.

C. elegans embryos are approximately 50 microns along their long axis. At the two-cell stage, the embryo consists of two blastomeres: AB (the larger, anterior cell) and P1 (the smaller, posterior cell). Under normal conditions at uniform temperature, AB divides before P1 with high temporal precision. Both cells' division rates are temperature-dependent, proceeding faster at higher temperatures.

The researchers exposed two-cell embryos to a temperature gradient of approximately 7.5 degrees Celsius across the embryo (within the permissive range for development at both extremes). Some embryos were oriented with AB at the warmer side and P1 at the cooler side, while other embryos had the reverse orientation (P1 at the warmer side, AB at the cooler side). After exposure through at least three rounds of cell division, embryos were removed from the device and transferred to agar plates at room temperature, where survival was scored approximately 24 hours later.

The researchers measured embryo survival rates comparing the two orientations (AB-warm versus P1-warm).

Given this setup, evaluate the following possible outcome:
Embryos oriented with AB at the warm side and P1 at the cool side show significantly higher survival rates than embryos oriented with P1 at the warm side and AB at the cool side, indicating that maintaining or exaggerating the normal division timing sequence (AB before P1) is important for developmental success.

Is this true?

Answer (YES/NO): YES